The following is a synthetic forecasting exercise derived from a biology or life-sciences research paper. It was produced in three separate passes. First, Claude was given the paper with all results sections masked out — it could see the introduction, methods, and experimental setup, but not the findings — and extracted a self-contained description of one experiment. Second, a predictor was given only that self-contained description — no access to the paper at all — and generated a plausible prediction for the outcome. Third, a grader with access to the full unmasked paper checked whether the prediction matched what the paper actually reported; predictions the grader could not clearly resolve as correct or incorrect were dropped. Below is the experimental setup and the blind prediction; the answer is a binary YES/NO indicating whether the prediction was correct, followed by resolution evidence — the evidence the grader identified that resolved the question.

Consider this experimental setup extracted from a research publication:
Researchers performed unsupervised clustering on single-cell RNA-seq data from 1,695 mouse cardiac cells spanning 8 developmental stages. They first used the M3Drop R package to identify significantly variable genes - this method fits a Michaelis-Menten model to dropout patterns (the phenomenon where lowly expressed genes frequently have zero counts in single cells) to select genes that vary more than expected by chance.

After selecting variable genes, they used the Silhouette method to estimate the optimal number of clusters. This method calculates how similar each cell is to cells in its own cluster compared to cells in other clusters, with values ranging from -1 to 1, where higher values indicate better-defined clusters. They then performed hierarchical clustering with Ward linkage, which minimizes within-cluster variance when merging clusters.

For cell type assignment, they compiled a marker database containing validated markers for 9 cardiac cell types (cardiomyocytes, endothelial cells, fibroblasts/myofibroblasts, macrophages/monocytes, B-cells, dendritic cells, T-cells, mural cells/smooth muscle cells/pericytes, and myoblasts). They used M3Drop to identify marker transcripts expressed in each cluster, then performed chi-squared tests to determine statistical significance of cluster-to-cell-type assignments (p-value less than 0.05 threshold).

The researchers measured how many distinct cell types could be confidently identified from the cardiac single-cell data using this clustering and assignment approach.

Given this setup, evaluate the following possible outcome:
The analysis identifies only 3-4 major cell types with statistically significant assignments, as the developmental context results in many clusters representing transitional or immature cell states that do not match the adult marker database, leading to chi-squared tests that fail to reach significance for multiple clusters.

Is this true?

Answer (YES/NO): NO